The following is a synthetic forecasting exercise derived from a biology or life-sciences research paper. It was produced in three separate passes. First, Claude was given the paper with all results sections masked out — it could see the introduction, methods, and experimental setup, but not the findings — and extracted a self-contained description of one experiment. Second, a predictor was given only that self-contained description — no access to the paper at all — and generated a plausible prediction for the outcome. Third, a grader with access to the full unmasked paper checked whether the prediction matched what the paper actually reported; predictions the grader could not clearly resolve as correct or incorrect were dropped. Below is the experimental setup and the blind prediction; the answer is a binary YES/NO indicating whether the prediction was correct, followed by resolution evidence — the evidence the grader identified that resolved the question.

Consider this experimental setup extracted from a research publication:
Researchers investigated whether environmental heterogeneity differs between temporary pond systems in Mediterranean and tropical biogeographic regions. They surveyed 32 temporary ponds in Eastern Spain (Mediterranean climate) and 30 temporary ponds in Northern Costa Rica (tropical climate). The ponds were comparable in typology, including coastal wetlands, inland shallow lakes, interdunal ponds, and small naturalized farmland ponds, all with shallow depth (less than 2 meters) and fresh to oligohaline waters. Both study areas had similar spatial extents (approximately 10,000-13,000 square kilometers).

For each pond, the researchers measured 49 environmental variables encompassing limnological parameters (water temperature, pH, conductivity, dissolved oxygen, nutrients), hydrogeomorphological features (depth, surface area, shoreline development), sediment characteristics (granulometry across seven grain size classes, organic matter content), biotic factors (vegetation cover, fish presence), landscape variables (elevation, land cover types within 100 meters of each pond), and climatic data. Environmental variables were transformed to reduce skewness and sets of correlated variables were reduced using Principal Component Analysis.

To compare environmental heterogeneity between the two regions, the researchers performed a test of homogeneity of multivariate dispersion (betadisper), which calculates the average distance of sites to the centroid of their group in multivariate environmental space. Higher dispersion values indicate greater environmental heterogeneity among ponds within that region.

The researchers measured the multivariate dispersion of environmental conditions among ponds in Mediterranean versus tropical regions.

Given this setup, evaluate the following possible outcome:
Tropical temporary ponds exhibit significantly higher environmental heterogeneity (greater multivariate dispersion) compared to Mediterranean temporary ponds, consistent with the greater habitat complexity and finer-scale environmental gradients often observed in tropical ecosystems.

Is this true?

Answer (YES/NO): NO